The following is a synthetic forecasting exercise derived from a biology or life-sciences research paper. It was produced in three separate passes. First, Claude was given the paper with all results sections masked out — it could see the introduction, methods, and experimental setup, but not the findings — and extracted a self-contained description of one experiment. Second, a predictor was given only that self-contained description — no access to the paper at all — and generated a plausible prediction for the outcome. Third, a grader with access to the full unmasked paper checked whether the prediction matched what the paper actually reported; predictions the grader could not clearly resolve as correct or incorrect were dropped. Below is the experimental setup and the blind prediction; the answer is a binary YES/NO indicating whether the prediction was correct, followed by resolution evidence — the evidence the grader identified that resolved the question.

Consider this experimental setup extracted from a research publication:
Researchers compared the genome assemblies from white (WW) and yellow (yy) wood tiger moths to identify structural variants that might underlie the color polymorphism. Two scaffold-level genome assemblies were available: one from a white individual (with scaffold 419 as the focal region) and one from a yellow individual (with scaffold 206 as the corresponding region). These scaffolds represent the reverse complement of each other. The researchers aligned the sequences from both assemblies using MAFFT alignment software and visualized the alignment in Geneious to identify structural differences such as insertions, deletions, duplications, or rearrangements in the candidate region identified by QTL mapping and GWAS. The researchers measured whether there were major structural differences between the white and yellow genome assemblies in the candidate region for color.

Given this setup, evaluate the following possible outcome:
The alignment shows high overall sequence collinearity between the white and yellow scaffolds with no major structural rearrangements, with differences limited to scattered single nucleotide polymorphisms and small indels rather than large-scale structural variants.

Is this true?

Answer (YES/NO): NO